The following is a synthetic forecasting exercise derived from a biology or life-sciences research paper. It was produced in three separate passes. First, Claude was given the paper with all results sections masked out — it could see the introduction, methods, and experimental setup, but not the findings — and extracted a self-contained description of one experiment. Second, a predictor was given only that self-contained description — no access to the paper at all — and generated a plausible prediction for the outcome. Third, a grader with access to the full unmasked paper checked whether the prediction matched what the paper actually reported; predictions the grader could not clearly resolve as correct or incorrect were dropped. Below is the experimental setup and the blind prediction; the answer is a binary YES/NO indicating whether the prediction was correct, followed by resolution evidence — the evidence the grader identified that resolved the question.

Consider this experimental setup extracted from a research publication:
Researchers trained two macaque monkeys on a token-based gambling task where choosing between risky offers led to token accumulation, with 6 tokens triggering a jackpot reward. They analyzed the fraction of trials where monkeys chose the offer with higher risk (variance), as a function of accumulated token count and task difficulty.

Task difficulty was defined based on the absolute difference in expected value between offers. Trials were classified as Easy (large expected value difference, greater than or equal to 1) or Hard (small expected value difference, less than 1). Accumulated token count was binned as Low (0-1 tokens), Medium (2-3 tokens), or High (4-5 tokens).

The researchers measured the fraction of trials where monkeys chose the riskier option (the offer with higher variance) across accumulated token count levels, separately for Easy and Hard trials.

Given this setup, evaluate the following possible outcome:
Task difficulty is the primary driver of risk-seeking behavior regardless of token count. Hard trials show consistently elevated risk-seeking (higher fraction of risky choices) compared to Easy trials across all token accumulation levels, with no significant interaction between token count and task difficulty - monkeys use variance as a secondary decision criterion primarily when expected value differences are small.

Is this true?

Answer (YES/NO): NO